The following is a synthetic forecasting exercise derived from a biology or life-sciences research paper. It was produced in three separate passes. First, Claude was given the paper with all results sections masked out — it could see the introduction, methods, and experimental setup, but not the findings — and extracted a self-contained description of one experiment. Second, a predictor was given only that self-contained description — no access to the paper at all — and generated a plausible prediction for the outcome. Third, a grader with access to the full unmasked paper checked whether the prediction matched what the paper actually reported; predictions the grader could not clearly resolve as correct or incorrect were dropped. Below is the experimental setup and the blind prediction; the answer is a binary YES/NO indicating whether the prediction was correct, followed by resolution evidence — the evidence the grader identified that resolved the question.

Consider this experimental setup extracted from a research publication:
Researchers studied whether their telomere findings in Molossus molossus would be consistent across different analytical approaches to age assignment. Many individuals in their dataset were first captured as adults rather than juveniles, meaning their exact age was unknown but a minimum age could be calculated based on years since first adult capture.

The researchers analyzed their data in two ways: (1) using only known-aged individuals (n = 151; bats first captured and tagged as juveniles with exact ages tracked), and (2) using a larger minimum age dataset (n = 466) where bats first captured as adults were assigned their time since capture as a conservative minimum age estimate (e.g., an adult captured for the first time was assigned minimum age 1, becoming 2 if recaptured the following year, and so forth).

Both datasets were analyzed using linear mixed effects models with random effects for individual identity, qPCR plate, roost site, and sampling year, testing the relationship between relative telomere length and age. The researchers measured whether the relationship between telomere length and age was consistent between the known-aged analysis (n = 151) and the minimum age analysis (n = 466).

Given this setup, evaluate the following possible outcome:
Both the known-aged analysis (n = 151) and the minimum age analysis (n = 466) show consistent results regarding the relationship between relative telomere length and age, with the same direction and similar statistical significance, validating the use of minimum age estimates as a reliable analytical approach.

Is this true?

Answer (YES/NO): YES